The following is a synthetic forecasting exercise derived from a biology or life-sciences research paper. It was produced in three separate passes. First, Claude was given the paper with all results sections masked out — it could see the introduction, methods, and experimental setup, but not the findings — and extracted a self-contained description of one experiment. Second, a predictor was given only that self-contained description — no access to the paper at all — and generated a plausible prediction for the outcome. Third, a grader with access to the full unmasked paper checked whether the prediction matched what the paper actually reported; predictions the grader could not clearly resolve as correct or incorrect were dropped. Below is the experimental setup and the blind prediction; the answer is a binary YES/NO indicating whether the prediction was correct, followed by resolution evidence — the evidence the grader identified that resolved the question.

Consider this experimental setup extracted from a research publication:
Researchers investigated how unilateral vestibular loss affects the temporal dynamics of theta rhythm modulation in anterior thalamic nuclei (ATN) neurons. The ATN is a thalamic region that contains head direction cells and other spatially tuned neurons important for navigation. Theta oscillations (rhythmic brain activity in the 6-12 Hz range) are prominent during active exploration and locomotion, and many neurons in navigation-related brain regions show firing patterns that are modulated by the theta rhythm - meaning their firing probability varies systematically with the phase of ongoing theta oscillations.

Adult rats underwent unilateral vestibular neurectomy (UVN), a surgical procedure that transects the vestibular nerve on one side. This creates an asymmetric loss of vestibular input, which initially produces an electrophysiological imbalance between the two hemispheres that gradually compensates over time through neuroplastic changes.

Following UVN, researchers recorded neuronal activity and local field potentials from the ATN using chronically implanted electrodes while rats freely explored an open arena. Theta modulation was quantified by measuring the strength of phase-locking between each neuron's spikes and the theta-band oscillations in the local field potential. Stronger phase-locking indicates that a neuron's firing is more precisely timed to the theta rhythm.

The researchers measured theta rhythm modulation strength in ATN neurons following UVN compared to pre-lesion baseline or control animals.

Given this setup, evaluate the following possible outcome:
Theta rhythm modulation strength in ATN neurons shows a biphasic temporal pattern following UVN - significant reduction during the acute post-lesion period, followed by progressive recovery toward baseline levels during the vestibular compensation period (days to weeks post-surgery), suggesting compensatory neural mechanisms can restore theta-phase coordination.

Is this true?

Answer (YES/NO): NO